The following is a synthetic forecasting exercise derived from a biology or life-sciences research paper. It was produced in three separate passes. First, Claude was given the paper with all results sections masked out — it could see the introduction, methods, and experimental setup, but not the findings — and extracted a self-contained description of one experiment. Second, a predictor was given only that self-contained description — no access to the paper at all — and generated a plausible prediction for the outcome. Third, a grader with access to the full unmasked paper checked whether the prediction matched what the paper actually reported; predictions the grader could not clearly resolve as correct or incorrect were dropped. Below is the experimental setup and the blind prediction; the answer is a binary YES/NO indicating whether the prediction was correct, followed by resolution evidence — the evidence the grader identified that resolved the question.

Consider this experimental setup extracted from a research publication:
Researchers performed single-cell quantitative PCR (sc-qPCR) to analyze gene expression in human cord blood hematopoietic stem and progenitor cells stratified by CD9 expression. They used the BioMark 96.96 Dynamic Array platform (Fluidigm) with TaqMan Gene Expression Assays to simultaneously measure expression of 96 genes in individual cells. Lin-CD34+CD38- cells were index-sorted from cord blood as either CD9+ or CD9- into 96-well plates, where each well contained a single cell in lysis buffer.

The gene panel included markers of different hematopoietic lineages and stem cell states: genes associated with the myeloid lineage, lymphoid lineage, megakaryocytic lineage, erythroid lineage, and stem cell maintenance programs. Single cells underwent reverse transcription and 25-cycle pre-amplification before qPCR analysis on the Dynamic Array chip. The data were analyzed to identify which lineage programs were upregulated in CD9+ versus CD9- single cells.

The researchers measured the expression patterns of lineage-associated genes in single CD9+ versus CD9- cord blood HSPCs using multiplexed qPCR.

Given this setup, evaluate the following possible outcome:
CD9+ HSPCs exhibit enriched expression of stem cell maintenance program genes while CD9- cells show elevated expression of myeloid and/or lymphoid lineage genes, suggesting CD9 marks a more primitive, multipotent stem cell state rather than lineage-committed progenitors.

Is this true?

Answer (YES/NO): NO